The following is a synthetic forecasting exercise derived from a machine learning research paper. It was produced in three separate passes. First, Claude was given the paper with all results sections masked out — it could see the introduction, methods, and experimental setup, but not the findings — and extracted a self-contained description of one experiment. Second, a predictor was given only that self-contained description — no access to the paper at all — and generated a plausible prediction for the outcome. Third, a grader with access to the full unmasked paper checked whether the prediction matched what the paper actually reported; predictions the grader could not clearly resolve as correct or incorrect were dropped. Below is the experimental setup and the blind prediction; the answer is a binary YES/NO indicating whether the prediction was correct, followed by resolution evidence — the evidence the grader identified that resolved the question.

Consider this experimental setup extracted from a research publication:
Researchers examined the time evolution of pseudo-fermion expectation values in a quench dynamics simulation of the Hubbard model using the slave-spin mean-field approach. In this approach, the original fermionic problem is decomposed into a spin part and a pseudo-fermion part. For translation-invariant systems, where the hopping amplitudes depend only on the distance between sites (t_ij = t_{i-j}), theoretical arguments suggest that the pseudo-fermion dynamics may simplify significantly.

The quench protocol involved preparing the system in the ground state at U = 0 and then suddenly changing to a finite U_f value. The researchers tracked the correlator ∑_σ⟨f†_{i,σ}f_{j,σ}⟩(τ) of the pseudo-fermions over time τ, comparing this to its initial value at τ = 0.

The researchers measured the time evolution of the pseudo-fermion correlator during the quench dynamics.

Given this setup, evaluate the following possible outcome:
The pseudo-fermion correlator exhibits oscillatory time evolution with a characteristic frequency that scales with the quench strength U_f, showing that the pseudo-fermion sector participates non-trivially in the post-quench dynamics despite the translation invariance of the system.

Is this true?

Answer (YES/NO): NO